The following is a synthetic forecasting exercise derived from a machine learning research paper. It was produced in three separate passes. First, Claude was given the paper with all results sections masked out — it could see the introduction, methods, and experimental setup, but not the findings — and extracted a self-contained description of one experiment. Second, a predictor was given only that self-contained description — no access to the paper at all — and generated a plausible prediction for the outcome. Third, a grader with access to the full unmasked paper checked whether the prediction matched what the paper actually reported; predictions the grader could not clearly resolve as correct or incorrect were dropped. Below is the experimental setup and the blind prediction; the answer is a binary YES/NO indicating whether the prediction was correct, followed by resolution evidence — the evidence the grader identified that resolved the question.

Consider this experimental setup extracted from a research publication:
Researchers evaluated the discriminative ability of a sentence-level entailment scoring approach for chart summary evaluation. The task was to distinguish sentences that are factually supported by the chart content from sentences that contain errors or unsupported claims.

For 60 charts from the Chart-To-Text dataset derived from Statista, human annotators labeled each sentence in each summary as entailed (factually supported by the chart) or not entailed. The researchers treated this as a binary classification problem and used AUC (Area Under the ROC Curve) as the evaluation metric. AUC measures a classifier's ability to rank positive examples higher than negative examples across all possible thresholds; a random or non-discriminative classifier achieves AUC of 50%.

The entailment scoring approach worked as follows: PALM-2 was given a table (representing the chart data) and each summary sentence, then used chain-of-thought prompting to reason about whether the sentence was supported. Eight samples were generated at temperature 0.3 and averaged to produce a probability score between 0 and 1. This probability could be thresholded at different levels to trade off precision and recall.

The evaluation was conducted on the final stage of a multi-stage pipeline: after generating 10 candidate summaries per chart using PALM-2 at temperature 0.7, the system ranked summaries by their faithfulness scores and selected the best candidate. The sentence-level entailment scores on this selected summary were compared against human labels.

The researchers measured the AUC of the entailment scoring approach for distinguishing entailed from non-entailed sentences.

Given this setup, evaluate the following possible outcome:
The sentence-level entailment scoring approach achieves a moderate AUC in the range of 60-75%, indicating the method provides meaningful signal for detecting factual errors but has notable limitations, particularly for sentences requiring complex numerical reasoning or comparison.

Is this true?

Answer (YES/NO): YES